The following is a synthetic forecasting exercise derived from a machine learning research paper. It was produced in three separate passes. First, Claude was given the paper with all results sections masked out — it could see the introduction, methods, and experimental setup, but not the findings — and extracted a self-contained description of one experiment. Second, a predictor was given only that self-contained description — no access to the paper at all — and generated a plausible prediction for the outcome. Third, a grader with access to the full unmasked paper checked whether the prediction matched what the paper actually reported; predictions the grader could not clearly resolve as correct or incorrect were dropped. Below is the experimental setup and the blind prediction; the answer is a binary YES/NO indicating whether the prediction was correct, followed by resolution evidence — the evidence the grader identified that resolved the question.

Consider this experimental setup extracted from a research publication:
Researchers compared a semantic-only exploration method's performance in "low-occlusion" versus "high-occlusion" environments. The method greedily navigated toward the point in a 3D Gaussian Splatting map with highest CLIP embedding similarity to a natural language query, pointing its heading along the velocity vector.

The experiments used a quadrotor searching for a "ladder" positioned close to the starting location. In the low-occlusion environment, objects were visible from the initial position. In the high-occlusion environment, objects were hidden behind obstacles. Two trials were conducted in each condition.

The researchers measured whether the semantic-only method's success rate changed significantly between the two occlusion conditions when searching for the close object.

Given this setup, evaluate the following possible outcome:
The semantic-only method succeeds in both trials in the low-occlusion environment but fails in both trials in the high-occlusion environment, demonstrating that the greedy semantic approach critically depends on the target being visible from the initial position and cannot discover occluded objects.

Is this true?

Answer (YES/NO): NO